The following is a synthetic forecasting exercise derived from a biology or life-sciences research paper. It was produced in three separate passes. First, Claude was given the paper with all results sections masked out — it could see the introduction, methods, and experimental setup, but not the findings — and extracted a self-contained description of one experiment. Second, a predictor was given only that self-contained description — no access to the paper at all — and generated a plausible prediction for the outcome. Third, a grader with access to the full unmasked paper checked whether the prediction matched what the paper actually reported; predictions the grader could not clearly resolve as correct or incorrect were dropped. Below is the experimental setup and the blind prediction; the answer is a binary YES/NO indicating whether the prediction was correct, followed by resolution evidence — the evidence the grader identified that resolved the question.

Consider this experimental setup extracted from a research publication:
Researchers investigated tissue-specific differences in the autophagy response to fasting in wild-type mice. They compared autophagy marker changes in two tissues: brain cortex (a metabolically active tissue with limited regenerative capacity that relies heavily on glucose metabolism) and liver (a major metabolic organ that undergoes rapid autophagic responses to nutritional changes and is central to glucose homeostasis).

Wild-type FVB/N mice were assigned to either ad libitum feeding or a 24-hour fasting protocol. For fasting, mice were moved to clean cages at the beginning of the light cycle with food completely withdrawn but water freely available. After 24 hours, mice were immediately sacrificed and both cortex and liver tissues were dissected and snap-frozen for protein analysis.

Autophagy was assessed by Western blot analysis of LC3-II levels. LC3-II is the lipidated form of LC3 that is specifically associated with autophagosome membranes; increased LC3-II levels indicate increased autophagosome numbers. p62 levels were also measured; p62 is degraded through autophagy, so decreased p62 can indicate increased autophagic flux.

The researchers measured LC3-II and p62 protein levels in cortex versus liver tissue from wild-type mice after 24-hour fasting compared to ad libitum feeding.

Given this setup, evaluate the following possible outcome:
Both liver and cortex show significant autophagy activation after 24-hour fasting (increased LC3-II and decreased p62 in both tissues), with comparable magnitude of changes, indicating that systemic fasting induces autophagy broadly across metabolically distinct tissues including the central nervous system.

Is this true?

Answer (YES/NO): NO